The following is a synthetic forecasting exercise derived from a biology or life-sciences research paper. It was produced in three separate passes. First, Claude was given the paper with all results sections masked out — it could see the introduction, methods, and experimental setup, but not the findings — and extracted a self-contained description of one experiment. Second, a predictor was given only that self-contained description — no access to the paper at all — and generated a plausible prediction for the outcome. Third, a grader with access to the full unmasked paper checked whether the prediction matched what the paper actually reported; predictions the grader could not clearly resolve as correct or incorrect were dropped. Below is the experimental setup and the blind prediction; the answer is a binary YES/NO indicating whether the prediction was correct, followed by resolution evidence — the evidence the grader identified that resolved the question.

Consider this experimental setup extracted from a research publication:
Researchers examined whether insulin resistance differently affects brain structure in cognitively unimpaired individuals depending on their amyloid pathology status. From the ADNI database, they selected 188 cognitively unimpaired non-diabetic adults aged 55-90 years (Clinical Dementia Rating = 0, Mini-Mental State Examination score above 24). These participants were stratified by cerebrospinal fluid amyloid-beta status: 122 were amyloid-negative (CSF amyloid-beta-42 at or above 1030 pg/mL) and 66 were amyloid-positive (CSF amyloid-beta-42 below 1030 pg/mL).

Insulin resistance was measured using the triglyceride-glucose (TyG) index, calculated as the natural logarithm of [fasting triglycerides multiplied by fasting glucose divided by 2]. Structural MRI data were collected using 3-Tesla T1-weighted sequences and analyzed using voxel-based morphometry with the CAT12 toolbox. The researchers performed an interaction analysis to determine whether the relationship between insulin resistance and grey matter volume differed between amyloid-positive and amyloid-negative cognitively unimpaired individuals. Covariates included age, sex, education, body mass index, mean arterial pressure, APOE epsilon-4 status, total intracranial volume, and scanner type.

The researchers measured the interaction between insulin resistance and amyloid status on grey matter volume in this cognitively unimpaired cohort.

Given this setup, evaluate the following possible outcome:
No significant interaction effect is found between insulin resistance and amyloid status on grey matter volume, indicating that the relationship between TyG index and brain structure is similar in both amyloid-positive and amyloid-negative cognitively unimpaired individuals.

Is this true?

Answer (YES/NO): NO